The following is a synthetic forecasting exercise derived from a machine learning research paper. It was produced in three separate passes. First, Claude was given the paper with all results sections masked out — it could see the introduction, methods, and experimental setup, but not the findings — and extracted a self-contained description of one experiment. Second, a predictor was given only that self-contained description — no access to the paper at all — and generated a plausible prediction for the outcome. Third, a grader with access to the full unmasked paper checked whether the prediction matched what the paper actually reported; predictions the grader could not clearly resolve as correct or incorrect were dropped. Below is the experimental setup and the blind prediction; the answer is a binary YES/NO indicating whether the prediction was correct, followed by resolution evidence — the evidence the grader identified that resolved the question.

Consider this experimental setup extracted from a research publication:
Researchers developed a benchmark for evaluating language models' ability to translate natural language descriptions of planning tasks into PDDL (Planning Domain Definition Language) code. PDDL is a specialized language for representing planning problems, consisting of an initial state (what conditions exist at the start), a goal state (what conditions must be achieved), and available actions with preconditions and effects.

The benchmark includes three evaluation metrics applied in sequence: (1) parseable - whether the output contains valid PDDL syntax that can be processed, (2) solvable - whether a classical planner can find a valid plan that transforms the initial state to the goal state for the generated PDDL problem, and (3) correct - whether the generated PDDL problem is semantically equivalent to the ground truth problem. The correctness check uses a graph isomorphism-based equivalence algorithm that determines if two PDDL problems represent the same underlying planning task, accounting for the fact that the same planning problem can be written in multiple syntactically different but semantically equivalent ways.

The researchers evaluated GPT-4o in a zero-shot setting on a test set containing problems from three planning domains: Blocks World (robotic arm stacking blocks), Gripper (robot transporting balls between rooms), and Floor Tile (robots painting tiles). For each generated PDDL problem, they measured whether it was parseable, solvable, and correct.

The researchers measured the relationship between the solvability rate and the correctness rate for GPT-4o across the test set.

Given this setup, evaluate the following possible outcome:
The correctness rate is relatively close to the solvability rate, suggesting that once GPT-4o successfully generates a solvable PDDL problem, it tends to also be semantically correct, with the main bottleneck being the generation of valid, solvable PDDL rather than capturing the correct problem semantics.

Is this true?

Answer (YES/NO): NO